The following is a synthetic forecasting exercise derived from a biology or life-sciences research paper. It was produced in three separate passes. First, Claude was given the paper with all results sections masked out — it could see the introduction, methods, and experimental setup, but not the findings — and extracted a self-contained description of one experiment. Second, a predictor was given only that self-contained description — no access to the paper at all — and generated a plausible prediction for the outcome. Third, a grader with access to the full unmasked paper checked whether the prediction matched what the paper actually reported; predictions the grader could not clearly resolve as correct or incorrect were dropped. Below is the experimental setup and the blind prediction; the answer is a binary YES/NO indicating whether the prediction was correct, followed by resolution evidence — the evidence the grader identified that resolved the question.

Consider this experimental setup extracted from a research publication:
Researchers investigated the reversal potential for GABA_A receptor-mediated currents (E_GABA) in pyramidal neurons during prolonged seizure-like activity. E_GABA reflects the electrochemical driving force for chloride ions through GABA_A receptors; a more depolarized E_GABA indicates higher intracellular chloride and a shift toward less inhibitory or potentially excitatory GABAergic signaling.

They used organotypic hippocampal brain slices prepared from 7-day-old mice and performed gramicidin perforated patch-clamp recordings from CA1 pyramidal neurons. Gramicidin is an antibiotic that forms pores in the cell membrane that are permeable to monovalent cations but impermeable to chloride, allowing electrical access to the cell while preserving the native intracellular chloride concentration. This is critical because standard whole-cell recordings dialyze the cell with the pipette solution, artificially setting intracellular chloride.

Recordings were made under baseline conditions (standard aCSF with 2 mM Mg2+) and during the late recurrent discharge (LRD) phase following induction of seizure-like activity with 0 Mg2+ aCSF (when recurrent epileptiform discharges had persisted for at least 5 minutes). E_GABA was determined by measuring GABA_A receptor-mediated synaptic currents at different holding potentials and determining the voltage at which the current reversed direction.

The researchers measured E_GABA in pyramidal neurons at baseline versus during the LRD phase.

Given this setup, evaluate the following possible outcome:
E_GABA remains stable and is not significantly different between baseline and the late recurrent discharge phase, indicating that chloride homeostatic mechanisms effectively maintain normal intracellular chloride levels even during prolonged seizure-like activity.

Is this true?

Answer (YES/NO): NO